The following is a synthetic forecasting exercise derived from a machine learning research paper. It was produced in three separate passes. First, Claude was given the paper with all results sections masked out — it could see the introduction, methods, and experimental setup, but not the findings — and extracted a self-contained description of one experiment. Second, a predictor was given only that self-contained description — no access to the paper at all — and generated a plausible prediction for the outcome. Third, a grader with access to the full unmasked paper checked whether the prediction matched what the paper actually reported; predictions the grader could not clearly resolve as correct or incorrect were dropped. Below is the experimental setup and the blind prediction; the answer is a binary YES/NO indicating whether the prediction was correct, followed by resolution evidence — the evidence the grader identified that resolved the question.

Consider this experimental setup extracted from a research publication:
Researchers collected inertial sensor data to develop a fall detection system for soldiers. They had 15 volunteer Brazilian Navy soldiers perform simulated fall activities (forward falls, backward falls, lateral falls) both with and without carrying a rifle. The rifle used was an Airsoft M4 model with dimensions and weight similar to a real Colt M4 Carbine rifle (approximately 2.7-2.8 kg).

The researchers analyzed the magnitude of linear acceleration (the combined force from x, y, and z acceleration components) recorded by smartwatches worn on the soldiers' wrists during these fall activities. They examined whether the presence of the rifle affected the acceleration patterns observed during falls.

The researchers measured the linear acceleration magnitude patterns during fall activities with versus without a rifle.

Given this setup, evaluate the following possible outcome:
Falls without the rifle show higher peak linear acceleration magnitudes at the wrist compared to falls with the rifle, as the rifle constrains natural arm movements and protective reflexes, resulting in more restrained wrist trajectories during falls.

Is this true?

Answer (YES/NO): YES